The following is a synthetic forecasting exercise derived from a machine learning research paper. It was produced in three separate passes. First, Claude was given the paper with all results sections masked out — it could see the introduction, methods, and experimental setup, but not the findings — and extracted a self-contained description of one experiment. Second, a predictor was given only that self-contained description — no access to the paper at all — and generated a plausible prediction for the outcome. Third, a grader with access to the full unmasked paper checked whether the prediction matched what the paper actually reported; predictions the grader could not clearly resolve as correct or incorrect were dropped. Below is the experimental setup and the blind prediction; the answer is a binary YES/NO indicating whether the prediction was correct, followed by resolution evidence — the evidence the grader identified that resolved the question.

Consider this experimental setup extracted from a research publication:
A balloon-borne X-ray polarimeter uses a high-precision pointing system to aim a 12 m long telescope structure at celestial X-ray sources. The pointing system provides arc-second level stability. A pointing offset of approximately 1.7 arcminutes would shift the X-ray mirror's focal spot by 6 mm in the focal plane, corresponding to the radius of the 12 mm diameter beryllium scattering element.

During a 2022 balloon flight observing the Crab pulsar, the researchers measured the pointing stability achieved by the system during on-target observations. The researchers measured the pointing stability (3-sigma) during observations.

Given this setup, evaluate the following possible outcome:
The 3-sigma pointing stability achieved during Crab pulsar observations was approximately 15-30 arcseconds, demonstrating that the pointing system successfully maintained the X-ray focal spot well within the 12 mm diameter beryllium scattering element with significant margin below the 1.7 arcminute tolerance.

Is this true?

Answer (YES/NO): NO